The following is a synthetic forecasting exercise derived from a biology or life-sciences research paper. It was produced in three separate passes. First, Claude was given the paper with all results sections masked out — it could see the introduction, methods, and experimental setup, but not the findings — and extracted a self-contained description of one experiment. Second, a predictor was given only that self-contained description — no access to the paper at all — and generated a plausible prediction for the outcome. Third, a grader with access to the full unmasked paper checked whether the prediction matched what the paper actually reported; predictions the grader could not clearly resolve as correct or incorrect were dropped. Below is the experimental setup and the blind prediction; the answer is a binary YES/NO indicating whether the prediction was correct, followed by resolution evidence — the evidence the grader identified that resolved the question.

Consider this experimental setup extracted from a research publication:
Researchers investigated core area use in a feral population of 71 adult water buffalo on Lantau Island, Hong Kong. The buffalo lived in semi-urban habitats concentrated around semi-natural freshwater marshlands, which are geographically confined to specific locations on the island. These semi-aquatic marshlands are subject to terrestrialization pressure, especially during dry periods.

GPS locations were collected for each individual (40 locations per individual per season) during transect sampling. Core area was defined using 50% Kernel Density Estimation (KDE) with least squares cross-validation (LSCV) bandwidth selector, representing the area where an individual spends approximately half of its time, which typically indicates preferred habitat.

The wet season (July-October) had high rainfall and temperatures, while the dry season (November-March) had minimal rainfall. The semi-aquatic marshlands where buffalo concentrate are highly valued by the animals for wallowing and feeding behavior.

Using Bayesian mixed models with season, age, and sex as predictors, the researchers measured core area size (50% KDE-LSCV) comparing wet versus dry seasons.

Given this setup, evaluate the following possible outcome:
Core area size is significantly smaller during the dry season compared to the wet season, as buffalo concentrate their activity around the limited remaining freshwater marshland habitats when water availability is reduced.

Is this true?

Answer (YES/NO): NO